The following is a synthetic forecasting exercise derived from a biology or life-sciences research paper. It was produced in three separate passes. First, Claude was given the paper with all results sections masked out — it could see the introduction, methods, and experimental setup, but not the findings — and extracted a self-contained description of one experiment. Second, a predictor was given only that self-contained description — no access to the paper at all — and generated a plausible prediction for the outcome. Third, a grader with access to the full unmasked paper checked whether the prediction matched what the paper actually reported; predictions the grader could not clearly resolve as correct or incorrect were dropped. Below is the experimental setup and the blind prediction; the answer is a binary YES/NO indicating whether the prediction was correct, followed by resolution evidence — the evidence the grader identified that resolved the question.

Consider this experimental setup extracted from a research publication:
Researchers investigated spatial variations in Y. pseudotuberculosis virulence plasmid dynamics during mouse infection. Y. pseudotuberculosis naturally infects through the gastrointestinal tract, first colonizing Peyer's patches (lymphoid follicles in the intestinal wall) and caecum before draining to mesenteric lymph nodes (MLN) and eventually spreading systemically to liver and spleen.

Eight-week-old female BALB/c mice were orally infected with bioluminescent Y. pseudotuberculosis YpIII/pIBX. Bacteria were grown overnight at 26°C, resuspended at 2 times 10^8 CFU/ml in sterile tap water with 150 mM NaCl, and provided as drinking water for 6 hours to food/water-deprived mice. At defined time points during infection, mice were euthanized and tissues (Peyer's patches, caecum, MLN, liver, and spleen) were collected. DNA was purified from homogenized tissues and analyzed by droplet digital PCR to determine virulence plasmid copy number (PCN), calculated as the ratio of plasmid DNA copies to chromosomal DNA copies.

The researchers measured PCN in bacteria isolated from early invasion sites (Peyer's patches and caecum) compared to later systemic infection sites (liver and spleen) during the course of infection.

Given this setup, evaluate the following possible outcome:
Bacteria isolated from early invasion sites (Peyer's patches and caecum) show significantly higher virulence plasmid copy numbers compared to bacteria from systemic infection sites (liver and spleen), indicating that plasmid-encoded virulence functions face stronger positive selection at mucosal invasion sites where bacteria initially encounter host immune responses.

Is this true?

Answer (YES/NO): YES